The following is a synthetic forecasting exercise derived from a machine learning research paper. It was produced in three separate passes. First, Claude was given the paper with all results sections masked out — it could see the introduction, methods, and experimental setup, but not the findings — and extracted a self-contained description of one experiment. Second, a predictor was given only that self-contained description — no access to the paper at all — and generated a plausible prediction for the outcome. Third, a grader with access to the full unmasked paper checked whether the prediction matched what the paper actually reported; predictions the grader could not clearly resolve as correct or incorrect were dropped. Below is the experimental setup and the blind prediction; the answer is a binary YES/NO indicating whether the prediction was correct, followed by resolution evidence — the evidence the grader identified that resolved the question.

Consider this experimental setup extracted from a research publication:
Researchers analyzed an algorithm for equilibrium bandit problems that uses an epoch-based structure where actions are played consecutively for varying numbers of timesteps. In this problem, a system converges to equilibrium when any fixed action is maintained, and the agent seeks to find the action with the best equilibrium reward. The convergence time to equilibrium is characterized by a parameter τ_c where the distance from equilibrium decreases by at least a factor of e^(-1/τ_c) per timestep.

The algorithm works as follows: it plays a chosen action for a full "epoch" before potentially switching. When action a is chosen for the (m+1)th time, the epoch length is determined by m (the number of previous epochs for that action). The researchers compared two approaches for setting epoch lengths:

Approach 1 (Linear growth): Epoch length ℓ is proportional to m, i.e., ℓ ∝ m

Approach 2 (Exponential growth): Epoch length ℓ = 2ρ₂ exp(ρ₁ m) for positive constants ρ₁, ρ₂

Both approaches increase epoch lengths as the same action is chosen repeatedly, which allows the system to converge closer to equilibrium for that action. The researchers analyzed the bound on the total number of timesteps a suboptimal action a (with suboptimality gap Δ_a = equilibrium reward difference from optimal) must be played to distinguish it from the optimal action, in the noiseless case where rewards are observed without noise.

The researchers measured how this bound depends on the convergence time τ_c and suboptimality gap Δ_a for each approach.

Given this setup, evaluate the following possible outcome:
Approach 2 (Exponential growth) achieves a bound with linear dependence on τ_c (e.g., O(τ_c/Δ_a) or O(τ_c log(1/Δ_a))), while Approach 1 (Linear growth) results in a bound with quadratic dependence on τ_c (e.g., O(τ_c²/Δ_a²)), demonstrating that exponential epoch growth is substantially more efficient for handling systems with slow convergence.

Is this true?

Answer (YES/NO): NO